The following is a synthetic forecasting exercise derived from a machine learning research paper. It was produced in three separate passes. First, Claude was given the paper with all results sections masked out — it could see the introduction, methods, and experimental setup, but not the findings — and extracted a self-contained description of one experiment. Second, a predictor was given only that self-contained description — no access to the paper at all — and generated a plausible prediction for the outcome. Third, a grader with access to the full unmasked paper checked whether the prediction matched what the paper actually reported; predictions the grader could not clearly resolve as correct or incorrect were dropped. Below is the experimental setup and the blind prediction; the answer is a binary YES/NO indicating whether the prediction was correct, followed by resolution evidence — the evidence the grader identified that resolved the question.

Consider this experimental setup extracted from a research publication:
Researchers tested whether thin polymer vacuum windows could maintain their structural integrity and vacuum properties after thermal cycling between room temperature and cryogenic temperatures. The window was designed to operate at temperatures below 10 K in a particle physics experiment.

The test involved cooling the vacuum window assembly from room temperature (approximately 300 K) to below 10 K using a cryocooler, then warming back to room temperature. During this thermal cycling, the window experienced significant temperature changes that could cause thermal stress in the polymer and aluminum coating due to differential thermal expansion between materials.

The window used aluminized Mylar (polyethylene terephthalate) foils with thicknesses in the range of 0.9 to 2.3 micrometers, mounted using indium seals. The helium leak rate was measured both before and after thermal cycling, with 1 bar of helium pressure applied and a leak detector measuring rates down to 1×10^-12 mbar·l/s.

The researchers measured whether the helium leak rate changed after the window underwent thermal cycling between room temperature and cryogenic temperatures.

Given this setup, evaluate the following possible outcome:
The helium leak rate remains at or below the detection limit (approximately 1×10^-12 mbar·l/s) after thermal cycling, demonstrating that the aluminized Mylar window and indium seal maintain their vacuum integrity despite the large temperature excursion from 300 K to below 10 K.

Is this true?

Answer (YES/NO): NO